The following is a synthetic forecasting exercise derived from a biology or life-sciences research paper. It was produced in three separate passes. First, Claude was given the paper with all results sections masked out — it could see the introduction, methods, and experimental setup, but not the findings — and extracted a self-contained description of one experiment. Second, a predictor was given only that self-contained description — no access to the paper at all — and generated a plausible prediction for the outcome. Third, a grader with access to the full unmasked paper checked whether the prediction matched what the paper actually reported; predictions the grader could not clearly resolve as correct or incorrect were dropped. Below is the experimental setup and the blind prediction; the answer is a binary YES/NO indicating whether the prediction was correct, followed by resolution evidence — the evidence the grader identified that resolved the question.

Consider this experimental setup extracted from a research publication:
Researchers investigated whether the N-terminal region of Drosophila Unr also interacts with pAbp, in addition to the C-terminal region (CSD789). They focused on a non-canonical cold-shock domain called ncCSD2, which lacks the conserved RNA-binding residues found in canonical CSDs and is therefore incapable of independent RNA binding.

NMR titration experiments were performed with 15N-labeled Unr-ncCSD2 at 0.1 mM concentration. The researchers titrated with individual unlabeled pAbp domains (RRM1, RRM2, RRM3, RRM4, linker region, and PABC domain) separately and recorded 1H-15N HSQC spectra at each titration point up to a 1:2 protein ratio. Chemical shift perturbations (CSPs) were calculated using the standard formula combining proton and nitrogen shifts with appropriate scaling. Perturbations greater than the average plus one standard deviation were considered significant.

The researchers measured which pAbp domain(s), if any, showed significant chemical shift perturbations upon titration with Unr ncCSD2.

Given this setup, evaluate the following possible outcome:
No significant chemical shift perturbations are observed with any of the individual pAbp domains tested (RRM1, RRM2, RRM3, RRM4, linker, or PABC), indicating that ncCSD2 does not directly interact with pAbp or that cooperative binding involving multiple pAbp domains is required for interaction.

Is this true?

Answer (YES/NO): NO